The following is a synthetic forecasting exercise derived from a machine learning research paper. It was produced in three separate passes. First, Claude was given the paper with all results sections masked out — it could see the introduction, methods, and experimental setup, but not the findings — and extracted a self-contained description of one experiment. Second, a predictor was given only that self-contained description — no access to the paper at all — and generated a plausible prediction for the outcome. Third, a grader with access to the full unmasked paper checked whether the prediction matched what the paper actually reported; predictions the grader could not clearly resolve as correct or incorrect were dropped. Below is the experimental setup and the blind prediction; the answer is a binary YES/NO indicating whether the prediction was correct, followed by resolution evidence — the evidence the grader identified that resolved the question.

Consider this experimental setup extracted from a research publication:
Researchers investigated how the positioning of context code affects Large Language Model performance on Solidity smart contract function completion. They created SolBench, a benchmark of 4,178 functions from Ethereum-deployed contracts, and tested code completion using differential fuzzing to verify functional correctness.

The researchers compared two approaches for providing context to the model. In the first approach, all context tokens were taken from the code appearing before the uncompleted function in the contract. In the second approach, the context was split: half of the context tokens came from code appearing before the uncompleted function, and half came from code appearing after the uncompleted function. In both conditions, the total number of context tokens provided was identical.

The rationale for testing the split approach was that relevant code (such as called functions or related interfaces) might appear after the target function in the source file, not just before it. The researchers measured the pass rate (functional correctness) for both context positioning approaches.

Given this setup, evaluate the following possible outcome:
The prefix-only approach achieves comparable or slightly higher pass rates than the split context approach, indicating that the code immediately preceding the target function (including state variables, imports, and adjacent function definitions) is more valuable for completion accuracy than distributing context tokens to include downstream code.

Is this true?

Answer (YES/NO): YES